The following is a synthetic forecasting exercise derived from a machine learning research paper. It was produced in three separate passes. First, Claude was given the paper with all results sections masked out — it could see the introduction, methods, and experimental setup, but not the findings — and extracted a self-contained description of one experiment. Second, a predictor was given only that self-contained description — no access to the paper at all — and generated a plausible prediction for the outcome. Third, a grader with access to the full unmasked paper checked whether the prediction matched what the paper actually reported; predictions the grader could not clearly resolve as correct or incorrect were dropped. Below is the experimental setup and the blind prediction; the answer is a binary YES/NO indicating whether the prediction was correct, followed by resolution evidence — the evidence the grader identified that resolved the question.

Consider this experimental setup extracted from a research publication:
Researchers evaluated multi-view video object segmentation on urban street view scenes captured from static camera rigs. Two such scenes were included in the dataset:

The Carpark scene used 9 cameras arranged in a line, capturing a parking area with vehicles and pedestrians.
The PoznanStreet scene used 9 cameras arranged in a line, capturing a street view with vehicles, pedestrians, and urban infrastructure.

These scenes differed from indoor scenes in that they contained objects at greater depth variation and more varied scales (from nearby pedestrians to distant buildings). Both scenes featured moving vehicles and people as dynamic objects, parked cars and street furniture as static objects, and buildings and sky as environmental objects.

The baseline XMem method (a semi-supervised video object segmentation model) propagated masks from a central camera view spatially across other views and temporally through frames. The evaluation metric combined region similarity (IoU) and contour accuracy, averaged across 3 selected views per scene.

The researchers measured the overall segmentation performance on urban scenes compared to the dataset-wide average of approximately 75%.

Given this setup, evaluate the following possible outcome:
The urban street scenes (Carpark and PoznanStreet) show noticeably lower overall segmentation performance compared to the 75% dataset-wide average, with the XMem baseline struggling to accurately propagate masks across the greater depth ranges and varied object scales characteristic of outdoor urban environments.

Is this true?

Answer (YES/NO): NO